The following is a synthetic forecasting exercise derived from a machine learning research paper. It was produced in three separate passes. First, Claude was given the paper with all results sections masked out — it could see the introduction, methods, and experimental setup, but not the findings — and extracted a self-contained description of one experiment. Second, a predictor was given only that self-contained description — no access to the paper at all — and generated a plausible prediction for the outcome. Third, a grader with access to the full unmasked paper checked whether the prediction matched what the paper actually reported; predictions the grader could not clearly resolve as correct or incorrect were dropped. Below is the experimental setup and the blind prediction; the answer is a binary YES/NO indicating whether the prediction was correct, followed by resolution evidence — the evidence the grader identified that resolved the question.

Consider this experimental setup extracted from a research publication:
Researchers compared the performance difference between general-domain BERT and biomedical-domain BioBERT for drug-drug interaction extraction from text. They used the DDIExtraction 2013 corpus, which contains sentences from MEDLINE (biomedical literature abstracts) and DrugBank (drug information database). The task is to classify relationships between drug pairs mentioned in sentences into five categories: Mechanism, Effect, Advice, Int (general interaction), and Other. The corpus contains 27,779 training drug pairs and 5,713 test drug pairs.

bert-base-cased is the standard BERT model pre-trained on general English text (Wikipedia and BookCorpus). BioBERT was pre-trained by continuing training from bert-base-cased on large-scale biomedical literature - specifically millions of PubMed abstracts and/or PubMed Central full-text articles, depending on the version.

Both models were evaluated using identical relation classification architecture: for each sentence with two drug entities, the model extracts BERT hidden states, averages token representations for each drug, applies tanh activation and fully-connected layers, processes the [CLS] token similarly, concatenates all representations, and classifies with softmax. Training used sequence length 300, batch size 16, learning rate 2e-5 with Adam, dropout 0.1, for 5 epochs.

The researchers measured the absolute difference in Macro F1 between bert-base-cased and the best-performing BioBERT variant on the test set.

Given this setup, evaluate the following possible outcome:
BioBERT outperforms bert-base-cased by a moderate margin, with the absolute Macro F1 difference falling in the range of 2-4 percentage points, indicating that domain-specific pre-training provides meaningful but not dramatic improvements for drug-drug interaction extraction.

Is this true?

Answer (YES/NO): NO